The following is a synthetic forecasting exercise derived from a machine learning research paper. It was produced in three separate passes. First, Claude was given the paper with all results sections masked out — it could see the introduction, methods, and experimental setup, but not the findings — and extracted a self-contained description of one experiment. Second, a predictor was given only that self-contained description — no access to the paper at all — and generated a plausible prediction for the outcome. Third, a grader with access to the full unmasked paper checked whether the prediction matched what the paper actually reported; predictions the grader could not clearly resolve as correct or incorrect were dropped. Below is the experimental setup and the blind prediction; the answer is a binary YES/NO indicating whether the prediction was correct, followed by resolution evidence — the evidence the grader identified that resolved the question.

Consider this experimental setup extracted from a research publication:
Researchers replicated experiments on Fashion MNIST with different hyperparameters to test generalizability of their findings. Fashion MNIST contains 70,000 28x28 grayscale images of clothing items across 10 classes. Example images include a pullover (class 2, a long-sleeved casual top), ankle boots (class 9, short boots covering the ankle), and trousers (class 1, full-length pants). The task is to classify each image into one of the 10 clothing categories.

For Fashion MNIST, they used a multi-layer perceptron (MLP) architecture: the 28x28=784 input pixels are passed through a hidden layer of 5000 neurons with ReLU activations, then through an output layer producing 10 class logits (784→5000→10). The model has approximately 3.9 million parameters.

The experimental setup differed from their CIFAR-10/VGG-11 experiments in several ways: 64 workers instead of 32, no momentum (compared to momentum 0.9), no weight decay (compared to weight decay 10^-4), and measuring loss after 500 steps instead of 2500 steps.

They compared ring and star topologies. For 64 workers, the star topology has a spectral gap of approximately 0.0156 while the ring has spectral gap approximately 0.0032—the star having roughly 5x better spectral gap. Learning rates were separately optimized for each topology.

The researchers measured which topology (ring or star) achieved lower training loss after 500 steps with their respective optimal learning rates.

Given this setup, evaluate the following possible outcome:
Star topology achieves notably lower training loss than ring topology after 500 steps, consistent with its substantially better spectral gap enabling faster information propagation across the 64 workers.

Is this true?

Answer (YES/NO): NO